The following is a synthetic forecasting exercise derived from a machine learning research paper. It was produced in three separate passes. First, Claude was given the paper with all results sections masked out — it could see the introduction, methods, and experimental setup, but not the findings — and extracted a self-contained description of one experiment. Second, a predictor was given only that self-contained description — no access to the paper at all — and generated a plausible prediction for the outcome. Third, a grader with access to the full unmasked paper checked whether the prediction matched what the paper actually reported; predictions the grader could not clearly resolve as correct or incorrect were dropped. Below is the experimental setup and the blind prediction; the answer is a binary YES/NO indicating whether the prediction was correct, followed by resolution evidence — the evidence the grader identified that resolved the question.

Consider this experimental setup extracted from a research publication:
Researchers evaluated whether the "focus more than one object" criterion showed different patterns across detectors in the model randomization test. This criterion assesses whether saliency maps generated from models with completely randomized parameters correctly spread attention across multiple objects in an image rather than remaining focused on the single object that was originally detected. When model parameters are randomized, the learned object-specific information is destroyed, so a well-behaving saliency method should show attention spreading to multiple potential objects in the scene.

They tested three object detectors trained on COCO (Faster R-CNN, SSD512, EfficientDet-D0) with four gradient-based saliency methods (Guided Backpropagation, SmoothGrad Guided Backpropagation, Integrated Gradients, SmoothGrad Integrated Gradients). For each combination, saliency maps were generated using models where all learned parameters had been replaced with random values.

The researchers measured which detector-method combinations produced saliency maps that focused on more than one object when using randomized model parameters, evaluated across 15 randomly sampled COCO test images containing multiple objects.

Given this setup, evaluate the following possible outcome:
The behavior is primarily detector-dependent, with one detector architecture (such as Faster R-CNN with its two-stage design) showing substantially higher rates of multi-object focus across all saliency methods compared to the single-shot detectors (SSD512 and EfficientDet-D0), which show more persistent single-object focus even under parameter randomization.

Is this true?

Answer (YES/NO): NO